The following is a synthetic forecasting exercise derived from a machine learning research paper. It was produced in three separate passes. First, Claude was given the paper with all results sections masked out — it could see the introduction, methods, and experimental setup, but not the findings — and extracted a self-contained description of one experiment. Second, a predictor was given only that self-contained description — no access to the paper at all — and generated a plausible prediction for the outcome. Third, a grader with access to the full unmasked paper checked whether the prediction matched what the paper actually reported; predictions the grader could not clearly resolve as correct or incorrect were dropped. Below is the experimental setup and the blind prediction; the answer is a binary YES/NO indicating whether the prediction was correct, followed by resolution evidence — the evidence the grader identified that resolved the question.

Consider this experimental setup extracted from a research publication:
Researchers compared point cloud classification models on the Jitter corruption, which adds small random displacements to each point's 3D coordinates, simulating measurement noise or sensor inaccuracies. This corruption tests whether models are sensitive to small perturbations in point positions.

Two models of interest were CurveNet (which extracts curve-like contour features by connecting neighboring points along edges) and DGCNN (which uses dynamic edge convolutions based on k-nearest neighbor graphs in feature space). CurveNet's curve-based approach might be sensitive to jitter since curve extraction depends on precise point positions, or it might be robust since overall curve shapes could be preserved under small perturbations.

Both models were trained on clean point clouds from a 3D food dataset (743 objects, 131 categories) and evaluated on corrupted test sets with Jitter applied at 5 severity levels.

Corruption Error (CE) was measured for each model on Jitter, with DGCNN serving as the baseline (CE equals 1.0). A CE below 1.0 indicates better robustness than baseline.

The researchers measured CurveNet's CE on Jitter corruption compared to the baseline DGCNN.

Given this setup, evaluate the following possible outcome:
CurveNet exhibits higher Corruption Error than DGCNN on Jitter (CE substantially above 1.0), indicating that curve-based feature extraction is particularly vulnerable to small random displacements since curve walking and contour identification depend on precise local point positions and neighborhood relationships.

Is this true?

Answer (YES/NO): NO